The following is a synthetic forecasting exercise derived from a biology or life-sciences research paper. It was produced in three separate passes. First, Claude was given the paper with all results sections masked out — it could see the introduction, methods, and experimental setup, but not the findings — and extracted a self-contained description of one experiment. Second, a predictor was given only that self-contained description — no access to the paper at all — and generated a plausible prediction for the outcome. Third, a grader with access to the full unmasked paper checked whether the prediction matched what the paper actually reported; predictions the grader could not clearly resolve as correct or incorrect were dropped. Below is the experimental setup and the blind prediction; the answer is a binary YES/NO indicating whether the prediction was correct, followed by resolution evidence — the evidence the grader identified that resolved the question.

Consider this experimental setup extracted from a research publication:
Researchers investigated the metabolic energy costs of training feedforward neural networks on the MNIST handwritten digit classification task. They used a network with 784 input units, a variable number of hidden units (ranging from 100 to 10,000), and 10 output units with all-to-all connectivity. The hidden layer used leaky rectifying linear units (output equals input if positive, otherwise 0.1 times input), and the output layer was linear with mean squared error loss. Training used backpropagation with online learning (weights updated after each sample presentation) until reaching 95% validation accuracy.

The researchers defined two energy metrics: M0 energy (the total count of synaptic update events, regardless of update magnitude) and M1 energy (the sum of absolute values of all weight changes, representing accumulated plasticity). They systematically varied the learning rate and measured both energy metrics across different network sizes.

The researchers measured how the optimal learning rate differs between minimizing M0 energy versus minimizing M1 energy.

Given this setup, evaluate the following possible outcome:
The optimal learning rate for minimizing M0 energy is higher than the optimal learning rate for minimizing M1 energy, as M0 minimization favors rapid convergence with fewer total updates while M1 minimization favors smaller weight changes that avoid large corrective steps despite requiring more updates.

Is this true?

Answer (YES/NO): YES